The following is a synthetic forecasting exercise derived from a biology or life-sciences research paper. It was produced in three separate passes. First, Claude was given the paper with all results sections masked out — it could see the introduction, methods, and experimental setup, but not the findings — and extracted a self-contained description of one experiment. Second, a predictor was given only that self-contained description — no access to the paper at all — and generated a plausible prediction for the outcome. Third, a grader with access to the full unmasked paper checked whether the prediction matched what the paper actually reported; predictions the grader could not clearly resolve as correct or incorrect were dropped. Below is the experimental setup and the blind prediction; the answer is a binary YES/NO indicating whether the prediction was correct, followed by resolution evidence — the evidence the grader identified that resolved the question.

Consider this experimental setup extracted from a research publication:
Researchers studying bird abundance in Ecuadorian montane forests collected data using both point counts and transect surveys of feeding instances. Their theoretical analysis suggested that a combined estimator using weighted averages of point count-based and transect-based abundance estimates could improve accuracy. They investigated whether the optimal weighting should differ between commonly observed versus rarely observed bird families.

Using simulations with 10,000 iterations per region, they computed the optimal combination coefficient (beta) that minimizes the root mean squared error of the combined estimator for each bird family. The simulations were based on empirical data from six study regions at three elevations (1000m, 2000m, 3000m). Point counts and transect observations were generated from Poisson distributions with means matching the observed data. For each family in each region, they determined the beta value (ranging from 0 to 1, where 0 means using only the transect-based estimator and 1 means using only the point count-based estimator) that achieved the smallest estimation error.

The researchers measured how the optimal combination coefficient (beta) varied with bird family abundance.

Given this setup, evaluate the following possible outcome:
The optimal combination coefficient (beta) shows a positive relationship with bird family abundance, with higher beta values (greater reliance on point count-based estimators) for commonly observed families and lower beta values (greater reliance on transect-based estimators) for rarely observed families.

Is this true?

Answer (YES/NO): YES